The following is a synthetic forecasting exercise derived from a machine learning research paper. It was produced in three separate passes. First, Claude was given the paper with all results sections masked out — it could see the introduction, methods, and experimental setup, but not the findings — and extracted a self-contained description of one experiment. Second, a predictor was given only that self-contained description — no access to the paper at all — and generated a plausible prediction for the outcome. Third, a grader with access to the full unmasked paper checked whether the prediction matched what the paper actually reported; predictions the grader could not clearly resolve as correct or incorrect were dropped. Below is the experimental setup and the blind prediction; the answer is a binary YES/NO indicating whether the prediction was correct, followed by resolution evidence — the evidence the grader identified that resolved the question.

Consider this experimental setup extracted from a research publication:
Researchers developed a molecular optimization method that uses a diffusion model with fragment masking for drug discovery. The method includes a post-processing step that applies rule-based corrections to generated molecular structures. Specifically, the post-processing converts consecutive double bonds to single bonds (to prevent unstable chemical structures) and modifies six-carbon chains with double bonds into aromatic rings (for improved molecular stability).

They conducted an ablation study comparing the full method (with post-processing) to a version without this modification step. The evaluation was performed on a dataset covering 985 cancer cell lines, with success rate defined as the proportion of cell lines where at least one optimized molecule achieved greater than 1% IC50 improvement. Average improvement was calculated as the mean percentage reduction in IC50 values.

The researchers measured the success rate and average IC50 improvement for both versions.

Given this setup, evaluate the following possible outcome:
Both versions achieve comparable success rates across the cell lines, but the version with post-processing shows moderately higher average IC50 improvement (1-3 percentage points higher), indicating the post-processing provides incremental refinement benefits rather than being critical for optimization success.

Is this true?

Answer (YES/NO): NO